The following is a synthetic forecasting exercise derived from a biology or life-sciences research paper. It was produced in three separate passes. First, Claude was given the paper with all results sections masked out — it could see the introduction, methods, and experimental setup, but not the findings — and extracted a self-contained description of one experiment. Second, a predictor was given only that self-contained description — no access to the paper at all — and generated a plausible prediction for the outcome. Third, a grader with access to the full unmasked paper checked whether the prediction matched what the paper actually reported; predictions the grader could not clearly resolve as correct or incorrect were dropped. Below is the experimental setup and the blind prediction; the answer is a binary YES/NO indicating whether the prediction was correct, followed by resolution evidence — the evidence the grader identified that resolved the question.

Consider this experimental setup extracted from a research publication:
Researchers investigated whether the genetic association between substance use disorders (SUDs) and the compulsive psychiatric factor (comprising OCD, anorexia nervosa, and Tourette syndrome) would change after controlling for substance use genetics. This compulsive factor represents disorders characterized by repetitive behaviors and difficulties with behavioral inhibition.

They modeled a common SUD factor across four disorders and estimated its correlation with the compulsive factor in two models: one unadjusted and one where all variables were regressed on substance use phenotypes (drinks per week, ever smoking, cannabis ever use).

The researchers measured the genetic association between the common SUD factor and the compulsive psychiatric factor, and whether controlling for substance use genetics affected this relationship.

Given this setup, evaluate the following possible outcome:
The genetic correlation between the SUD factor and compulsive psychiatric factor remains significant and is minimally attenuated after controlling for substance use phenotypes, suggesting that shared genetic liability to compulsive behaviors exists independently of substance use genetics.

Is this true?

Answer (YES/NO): NO